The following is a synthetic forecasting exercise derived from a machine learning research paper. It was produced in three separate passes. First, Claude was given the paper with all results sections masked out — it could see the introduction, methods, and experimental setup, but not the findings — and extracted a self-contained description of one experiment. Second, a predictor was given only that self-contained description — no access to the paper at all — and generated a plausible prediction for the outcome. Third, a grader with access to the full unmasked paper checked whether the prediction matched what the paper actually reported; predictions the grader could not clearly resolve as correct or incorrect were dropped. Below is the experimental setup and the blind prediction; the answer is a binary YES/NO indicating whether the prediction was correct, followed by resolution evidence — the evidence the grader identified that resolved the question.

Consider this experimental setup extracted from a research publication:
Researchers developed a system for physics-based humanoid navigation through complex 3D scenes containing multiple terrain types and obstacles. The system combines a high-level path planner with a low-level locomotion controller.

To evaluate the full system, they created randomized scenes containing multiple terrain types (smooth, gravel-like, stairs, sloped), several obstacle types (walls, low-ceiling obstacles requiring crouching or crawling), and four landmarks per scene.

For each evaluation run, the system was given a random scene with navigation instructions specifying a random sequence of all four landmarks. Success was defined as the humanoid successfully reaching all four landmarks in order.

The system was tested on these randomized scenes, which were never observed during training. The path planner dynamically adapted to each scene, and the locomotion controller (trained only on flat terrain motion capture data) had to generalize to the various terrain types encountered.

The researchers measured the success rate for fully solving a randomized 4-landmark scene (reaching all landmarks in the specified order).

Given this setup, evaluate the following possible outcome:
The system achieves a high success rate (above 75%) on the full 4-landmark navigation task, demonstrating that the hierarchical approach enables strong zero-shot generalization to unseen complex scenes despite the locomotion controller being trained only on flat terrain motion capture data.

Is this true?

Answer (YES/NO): YES